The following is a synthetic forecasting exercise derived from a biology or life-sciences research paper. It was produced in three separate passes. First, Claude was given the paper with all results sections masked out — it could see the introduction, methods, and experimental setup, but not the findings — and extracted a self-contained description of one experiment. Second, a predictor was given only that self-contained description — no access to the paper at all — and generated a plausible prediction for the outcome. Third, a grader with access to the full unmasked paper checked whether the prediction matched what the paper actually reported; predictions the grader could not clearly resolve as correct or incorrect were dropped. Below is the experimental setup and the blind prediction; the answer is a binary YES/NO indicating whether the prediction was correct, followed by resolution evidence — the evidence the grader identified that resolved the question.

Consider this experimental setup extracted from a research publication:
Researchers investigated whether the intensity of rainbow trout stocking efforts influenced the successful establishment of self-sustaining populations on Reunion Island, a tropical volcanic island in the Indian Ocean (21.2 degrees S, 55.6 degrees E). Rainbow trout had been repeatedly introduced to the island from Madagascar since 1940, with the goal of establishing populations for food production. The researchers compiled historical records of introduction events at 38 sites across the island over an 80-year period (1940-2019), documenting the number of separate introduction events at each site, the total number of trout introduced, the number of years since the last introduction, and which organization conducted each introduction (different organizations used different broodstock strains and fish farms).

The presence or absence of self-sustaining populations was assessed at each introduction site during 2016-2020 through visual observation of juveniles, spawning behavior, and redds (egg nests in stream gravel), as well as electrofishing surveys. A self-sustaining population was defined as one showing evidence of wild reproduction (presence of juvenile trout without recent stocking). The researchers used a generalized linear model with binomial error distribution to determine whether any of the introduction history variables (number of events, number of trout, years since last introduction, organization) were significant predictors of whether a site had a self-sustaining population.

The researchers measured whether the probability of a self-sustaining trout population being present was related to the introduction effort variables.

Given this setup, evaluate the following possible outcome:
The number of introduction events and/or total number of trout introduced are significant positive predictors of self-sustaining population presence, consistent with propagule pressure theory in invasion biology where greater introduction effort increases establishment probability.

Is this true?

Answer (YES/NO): NO